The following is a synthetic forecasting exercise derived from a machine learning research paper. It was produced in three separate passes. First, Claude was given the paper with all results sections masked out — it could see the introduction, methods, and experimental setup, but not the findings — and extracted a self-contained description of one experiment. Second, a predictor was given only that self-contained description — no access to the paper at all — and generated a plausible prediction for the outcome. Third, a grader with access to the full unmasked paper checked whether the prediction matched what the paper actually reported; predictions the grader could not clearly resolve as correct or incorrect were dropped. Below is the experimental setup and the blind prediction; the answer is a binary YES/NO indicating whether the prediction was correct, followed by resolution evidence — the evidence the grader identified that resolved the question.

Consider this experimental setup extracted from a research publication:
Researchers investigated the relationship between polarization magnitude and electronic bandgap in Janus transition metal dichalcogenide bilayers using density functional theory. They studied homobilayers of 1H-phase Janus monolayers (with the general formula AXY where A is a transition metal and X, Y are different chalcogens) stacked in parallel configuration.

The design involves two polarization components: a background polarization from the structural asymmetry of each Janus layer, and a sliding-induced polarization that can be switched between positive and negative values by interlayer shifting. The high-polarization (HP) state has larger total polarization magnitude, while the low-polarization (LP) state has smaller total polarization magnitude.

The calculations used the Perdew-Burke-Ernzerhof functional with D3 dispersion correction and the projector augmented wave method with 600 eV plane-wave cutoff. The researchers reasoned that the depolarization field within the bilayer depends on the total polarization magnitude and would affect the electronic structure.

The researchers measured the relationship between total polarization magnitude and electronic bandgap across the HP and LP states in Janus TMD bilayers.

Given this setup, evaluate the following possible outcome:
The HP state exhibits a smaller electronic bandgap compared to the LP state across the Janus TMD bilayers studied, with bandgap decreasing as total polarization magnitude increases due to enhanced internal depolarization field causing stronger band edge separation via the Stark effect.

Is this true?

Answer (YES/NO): YES